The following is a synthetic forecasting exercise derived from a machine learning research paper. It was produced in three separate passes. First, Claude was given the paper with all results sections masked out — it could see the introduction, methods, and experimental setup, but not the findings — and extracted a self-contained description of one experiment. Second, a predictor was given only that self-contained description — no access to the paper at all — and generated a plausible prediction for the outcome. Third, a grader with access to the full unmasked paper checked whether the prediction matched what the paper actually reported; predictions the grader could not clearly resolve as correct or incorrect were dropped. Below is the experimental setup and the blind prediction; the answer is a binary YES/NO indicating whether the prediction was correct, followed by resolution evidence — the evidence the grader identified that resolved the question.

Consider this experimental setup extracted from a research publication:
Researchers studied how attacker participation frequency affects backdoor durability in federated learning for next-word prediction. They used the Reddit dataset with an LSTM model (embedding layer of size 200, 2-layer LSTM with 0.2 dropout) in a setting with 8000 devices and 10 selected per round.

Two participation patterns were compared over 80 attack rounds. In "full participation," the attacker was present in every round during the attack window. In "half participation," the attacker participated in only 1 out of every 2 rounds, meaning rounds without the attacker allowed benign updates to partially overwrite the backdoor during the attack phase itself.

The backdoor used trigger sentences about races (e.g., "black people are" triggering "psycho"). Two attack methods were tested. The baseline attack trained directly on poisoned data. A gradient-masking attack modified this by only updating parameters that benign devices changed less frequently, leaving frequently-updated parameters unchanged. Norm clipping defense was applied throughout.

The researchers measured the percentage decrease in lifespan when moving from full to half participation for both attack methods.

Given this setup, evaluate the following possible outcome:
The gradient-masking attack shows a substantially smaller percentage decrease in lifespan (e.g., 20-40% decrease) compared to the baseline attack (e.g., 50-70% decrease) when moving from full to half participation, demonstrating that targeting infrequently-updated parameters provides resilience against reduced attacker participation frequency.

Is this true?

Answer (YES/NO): NO